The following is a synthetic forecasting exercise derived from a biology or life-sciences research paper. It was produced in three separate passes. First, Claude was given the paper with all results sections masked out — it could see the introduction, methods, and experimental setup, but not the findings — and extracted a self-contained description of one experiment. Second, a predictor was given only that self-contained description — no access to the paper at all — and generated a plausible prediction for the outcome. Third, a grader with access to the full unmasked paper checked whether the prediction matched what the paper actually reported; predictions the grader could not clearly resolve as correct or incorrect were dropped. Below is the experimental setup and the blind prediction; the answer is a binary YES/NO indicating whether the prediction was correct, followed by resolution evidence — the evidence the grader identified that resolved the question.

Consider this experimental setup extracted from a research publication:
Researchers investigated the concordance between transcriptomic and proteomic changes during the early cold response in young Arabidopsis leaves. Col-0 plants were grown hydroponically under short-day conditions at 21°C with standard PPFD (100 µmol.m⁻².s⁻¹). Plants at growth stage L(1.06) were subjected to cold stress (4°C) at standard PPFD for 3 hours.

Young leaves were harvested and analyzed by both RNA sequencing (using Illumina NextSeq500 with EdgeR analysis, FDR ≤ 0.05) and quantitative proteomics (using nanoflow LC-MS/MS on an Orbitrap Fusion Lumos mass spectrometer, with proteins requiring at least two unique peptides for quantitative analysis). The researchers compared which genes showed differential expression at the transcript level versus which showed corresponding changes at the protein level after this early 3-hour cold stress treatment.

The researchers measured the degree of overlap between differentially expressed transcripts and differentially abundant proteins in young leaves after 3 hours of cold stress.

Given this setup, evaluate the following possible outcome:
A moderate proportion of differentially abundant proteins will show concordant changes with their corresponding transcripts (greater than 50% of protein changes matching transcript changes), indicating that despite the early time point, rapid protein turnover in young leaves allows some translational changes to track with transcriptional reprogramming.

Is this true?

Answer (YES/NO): NO